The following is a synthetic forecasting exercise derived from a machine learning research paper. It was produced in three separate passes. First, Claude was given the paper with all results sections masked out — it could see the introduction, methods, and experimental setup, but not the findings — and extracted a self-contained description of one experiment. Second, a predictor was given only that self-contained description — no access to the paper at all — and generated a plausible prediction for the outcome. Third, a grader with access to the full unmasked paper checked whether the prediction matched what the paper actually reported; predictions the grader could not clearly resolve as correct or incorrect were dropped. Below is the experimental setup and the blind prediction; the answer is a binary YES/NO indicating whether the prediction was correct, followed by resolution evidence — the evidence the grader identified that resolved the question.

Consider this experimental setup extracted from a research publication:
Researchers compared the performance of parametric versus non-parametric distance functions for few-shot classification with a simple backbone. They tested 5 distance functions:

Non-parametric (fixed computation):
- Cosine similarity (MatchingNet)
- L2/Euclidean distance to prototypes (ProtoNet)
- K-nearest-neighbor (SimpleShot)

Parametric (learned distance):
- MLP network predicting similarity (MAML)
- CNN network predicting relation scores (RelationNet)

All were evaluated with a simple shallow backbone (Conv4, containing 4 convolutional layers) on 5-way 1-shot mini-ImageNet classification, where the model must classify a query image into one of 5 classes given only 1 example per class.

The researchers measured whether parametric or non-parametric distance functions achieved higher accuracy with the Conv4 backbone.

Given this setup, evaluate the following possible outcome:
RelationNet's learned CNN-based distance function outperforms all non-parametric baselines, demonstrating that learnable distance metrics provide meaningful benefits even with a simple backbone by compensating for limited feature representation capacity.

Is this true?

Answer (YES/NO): NO